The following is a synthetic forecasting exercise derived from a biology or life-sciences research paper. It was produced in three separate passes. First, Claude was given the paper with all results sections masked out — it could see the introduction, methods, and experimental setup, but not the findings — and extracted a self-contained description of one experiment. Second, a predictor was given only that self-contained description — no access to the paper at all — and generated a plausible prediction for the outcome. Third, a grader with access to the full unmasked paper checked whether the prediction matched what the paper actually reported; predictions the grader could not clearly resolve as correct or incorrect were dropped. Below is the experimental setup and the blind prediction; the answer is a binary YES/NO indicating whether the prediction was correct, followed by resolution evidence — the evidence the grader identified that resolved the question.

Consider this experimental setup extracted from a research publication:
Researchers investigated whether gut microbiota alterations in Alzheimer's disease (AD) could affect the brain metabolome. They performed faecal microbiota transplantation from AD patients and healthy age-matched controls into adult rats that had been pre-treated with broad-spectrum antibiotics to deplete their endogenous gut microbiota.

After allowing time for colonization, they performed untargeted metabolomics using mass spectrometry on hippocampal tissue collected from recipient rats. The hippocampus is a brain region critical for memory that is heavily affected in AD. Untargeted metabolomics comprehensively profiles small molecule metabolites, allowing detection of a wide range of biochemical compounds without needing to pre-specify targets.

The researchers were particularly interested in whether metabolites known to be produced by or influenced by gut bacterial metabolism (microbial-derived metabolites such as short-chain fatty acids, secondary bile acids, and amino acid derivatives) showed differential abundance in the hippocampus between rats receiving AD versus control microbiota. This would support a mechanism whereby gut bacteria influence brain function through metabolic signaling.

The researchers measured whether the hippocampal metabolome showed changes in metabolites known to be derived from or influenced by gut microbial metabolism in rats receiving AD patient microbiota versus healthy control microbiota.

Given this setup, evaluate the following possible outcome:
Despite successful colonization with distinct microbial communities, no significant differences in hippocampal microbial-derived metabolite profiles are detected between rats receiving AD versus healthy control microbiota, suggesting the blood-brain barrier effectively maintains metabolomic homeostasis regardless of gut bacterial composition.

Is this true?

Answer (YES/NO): NO